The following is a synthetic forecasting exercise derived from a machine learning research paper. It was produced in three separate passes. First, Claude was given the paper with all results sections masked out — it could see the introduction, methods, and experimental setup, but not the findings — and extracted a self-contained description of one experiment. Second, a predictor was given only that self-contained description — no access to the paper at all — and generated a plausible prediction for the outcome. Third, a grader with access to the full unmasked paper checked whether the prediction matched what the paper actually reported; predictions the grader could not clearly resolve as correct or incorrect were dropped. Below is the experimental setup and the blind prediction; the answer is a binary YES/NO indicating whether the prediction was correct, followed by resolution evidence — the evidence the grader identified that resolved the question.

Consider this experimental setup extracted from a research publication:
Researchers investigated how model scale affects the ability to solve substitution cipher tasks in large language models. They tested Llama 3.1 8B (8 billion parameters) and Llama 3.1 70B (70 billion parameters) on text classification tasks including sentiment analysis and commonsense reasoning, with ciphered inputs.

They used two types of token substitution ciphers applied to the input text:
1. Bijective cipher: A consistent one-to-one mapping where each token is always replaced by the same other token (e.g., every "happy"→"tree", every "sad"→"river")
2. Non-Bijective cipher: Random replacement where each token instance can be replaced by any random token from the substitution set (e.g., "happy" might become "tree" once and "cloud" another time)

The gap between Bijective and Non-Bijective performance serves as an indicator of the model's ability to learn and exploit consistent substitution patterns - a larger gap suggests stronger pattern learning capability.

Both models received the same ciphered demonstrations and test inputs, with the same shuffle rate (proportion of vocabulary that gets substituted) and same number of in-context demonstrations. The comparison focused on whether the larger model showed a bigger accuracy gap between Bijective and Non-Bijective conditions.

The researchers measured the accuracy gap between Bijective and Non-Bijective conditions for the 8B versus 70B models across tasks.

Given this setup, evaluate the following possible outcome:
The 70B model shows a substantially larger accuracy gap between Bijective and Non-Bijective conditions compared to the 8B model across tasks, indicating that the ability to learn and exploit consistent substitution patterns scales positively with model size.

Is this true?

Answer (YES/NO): NO